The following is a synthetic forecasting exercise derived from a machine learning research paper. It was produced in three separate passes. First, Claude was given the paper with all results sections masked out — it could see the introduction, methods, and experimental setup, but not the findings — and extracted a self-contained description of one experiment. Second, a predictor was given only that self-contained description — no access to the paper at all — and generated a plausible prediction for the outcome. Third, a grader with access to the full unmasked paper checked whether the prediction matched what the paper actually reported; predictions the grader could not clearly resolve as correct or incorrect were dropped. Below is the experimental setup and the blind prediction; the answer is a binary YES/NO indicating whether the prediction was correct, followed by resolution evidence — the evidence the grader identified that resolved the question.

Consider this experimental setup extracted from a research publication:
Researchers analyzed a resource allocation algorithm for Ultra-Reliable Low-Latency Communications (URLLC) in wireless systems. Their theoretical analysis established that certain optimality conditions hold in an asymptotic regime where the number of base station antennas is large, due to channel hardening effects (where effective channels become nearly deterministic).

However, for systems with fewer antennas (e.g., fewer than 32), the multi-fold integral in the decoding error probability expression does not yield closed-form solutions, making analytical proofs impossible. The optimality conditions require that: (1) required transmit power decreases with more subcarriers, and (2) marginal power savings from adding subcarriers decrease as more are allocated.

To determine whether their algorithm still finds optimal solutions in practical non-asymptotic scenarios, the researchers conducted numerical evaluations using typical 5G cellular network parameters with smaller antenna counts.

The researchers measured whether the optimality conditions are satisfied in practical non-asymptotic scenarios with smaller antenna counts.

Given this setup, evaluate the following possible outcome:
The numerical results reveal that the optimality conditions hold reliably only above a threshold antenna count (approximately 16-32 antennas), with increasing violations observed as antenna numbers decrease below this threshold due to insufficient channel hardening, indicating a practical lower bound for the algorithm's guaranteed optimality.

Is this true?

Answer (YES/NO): NO